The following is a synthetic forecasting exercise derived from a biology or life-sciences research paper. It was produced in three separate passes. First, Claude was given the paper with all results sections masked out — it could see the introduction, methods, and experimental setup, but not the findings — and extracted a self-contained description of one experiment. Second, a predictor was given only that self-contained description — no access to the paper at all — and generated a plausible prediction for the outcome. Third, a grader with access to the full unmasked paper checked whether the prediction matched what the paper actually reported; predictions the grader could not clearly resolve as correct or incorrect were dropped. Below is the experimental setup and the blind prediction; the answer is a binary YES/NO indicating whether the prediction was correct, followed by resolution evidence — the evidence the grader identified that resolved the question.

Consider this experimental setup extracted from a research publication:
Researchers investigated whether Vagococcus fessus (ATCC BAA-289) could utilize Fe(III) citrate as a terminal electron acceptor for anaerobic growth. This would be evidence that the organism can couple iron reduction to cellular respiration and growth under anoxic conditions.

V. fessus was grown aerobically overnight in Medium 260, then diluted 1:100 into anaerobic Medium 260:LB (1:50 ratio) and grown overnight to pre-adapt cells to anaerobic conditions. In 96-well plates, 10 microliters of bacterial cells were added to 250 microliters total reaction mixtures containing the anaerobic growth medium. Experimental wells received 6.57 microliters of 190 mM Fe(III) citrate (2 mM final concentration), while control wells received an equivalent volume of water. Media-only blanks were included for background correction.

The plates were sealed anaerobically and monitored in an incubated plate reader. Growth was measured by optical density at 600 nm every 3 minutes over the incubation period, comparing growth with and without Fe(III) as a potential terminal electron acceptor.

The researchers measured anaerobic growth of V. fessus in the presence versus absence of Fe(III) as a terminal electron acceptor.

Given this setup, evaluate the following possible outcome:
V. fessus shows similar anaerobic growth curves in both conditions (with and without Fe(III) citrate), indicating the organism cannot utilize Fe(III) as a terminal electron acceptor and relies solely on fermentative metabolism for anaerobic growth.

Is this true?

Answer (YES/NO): NO